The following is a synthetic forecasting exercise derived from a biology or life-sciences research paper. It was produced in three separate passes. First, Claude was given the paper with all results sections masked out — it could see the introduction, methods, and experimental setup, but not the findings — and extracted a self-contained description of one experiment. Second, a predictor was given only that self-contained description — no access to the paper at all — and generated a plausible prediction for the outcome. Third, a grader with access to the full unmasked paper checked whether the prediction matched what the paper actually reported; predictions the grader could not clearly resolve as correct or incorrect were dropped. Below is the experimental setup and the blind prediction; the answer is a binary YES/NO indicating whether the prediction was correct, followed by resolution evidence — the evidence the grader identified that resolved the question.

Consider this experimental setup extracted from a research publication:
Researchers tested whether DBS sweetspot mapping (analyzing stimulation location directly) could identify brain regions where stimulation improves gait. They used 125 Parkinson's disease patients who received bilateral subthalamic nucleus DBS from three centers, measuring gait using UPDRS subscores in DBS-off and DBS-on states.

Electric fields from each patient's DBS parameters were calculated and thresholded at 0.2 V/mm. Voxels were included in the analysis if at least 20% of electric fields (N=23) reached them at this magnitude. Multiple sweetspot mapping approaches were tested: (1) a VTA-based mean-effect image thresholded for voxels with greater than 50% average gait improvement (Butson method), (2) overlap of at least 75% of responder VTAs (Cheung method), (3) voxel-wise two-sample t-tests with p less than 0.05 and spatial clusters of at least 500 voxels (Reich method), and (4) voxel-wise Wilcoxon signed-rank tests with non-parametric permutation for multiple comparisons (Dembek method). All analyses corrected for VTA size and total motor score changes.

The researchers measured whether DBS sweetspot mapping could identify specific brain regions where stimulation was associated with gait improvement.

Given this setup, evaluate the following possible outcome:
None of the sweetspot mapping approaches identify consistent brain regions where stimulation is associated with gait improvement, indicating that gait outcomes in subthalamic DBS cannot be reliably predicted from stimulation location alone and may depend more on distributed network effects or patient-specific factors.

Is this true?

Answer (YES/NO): YES